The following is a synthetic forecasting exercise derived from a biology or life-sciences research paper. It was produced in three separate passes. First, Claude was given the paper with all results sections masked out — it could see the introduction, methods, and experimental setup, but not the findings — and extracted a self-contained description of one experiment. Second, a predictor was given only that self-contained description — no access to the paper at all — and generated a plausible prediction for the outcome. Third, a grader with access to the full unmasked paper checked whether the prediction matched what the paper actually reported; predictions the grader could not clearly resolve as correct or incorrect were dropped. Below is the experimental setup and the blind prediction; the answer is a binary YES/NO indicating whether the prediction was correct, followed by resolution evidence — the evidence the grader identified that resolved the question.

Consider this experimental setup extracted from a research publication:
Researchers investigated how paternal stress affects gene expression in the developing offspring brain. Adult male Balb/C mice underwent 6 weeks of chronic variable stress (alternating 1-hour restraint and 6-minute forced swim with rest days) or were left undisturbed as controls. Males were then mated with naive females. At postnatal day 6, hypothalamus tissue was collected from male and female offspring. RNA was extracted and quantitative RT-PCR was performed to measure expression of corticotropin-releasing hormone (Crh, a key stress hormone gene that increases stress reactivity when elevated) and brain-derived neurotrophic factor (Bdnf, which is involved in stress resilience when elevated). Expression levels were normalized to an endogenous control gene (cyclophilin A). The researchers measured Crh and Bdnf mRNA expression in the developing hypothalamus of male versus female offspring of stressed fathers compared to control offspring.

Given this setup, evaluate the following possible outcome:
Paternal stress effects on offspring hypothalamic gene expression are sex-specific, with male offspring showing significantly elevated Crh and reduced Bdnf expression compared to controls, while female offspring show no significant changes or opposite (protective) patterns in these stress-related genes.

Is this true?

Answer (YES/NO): NO